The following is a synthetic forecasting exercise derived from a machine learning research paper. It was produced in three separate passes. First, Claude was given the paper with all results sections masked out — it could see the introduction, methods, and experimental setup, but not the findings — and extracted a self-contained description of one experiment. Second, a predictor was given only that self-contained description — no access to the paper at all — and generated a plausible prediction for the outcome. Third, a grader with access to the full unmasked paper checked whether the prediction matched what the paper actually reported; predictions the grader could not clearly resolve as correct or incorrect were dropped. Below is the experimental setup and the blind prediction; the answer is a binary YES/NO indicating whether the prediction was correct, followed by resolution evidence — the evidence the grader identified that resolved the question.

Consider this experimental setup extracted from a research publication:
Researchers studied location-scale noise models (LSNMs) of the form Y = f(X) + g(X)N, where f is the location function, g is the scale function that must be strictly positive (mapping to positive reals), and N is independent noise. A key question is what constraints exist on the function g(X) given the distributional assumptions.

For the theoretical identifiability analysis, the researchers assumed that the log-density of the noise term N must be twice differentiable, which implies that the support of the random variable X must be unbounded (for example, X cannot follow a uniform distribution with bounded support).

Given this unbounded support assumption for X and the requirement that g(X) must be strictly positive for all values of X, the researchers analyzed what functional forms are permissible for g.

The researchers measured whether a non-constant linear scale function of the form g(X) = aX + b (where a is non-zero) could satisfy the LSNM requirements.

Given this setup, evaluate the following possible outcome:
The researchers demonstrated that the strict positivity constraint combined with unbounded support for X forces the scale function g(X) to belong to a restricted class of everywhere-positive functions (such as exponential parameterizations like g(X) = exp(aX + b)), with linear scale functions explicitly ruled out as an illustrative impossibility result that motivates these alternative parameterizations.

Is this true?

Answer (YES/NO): NO